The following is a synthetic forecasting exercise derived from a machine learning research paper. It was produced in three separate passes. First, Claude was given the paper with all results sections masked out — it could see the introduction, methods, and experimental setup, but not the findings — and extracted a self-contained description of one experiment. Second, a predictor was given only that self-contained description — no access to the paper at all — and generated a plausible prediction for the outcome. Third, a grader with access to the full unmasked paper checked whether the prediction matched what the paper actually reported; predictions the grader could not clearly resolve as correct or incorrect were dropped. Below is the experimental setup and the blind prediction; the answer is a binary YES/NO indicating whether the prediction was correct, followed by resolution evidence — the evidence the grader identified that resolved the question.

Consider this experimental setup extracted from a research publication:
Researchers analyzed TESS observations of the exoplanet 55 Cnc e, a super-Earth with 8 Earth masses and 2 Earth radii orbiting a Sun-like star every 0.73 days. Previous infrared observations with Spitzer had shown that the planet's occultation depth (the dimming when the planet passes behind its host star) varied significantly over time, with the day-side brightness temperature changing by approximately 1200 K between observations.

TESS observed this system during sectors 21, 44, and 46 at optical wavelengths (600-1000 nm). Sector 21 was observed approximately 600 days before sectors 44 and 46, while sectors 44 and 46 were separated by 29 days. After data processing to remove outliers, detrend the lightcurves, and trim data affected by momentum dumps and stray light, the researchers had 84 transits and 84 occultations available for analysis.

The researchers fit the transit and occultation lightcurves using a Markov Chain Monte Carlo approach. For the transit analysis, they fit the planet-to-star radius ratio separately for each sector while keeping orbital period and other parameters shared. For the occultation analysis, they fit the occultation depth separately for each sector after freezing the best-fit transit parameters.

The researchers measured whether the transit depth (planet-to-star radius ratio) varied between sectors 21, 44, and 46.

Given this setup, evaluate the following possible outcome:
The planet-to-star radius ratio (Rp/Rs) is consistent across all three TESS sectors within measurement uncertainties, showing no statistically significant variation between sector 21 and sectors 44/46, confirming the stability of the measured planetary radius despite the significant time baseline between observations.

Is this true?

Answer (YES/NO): YES